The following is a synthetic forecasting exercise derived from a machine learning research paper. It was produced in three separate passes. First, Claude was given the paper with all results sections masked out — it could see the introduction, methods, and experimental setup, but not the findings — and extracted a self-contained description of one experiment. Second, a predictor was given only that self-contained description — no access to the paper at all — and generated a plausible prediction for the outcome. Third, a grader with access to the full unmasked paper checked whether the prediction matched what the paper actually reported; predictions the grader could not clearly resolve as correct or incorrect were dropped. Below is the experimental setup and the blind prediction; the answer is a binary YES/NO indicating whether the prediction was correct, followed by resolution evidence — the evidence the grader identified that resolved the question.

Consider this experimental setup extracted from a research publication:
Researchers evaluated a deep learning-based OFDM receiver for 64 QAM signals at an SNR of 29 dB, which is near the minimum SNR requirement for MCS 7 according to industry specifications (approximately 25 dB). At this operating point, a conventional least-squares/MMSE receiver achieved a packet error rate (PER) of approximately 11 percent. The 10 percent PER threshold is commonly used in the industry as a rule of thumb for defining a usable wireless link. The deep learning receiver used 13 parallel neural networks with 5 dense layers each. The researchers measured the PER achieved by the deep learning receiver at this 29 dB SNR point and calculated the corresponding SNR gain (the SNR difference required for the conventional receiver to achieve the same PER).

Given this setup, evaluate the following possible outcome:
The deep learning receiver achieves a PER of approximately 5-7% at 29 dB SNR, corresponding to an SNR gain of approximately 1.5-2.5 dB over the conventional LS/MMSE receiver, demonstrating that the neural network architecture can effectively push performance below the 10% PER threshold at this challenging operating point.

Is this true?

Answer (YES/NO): YES